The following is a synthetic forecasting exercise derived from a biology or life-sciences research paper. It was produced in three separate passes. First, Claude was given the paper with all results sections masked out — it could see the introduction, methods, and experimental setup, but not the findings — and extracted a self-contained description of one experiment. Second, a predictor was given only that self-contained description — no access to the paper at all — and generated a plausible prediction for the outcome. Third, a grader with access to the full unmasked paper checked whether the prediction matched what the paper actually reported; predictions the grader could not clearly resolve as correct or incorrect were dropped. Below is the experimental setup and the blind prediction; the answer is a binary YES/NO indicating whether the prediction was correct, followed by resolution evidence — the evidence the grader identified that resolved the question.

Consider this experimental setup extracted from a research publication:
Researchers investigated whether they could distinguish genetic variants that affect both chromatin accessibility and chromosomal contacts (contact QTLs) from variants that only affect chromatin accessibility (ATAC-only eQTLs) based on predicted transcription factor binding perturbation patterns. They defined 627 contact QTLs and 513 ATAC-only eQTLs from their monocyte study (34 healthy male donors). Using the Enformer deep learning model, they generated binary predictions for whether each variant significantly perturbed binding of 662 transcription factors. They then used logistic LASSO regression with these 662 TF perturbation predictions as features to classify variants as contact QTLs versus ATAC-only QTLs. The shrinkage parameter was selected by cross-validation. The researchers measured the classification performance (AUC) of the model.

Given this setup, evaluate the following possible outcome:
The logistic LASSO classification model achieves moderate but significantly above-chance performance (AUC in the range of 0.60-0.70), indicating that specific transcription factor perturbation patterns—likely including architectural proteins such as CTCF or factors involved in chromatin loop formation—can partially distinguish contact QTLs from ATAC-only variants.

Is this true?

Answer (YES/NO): NO